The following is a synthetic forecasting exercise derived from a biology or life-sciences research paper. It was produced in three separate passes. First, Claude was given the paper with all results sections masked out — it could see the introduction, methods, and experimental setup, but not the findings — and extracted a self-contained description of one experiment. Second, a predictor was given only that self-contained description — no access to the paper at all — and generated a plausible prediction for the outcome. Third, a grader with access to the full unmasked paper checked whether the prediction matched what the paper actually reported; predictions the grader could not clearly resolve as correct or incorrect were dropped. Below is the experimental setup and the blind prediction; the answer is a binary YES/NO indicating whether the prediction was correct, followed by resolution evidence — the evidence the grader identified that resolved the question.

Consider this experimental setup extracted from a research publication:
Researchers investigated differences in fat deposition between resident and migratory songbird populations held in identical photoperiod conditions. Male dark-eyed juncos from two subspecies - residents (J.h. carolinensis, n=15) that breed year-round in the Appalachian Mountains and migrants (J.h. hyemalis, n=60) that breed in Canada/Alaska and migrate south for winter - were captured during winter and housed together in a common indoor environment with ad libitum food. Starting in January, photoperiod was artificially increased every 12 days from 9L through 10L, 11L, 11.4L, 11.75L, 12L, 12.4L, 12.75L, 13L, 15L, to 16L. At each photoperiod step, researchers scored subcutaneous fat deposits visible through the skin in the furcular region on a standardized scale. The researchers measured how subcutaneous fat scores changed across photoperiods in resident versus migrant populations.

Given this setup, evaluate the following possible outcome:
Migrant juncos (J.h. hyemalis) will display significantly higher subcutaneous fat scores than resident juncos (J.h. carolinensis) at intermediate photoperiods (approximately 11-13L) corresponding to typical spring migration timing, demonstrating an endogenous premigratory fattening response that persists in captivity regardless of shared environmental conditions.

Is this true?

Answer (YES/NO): YES